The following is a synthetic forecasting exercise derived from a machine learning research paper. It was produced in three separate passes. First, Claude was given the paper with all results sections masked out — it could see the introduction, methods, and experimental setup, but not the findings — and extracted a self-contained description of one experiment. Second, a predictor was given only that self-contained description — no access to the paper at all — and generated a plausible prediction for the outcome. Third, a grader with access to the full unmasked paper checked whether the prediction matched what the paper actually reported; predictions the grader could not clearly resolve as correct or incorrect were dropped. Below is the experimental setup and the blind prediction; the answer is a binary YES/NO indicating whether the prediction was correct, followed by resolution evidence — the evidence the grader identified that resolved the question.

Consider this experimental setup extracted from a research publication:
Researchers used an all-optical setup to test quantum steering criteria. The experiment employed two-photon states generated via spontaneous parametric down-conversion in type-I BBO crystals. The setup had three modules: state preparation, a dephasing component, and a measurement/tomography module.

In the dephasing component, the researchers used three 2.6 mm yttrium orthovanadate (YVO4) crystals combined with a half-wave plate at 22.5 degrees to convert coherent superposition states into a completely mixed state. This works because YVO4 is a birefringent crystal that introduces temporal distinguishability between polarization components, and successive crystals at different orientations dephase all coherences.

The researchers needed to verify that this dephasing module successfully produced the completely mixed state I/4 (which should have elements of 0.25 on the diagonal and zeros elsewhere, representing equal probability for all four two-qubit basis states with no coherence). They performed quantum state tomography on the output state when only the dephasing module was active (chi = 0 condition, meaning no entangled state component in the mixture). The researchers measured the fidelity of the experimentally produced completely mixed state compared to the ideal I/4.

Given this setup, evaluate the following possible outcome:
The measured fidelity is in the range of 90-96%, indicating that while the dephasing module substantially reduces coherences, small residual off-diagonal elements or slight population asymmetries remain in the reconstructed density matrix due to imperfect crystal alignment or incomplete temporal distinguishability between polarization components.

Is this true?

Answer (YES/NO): NO